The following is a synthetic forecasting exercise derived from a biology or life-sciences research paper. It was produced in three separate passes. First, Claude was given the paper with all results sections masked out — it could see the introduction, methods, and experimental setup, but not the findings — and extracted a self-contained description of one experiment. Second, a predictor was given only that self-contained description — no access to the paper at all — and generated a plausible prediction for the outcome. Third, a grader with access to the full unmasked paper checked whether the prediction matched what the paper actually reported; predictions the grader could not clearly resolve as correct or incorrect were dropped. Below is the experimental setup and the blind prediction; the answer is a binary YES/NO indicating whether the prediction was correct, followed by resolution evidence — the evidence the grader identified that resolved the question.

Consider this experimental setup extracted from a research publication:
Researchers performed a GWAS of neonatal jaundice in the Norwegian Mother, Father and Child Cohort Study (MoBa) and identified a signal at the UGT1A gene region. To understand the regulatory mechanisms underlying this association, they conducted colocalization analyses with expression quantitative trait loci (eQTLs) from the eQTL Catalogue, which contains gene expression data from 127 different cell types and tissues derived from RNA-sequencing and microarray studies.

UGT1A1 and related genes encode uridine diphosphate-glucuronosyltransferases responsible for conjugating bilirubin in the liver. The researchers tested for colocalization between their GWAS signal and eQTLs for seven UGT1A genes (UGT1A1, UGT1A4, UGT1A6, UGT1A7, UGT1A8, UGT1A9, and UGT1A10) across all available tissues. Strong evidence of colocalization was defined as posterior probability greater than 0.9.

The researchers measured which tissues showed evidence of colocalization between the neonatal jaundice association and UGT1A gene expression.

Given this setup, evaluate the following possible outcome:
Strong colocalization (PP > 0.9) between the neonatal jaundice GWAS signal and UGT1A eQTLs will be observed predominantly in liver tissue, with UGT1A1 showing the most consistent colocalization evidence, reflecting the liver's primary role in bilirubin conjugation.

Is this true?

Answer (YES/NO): NO